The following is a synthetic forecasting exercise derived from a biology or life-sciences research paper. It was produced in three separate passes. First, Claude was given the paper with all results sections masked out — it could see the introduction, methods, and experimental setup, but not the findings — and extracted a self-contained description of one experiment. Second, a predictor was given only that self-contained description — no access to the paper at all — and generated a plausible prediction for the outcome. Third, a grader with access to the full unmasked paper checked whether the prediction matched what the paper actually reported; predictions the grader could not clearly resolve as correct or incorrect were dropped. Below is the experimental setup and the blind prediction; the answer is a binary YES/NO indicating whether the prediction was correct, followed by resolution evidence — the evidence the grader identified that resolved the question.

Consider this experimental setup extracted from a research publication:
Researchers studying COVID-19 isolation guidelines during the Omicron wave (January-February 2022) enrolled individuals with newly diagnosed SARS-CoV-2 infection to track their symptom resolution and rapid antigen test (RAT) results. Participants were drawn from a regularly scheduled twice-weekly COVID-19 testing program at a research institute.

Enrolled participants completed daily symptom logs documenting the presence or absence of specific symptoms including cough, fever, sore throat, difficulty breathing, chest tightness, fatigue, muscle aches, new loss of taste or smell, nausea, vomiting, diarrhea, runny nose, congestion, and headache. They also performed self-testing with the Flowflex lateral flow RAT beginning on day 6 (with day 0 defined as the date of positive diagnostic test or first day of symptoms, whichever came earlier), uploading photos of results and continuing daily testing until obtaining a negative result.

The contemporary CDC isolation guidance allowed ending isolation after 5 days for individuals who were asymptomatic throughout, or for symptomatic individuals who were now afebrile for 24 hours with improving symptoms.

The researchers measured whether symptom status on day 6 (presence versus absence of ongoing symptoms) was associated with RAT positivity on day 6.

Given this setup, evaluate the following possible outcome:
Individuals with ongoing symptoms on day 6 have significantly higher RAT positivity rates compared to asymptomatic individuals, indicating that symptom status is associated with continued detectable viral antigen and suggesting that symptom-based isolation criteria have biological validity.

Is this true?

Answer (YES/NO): NO